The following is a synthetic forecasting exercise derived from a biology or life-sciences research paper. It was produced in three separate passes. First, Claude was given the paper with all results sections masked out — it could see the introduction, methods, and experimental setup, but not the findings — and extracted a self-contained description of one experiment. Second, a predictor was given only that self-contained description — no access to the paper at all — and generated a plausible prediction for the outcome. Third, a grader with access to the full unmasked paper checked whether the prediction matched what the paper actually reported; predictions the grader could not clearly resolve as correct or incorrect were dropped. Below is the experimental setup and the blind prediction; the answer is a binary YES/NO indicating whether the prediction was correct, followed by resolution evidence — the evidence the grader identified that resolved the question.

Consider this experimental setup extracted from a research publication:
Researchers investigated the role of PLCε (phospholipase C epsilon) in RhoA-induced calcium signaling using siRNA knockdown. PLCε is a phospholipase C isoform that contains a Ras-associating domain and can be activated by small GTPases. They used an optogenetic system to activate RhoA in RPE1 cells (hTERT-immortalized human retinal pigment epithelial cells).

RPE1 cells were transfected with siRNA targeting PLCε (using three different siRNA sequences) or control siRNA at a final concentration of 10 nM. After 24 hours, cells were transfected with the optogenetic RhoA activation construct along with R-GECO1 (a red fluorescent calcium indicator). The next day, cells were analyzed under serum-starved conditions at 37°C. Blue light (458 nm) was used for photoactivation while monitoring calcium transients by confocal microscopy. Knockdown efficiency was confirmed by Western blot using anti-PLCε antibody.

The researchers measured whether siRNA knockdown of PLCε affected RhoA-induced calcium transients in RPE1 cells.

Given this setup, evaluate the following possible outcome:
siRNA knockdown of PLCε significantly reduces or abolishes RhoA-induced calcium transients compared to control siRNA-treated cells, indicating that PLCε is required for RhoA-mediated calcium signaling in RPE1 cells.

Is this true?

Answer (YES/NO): YES